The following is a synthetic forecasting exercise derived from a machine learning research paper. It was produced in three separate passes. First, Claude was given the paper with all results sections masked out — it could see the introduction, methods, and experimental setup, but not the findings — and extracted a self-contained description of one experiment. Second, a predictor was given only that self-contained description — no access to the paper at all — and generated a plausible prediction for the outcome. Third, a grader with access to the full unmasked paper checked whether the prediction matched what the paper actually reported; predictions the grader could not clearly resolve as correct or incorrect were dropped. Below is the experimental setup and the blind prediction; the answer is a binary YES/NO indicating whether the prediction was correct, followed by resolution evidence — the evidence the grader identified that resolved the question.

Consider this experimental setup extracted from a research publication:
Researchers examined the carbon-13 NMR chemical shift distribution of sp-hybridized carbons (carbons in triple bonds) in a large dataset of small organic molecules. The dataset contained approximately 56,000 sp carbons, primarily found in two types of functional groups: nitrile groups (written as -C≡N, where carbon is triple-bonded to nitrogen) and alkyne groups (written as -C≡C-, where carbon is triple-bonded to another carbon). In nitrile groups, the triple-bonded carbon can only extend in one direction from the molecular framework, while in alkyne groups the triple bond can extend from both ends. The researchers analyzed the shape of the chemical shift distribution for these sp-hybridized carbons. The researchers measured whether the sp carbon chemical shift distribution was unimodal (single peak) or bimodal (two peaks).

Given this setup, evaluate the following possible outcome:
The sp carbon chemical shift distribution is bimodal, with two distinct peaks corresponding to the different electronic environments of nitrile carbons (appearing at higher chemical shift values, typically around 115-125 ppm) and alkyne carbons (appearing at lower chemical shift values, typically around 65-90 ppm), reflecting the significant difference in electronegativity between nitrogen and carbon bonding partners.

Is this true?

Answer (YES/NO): YES